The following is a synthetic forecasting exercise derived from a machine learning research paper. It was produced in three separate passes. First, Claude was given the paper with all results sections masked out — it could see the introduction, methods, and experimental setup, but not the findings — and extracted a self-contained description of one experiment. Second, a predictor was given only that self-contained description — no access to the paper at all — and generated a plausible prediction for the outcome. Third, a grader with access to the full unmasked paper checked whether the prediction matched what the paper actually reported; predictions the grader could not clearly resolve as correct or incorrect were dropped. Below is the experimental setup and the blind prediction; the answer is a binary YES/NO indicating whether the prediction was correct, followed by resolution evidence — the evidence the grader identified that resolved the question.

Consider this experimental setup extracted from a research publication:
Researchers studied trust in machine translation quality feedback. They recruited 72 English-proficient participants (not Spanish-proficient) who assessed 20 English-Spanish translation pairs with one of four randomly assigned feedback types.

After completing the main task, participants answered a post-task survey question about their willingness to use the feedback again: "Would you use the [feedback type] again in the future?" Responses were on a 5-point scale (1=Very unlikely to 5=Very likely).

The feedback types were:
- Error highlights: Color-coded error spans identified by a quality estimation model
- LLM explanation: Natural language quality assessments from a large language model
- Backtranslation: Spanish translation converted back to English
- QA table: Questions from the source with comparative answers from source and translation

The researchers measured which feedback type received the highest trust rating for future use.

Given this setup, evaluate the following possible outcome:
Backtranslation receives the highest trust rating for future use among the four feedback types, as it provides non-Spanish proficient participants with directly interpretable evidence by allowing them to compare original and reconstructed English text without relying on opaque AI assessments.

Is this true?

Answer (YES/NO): NO